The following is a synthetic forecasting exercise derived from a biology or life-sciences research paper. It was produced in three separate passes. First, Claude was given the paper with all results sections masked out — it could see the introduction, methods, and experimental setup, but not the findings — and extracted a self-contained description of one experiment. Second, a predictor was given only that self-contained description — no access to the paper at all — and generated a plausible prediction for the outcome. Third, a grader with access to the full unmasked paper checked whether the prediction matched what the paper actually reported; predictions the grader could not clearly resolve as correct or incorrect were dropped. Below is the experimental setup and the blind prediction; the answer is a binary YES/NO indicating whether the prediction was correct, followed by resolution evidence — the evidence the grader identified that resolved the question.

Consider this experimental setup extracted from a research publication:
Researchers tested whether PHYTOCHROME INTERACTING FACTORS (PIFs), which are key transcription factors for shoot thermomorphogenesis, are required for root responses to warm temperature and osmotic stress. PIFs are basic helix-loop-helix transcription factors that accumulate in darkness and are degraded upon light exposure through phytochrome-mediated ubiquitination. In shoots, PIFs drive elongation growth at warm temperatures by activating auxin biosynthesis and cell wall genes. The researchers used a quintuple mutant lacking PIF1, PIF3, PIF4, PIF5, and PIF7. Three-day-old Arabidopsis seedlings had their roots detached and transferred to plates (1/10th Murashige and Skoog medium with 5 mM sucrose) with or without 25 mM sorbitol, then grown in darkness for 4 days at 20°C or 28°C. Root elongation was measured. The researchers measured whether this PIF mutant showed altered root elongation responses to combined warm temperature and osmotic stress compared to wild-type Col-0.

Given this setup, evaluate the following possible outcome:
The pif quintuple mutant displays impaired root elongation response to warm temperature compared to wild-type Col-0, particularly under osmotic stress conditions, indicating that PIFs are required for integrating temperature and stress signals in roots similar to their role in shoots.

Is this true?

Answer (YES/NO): NO